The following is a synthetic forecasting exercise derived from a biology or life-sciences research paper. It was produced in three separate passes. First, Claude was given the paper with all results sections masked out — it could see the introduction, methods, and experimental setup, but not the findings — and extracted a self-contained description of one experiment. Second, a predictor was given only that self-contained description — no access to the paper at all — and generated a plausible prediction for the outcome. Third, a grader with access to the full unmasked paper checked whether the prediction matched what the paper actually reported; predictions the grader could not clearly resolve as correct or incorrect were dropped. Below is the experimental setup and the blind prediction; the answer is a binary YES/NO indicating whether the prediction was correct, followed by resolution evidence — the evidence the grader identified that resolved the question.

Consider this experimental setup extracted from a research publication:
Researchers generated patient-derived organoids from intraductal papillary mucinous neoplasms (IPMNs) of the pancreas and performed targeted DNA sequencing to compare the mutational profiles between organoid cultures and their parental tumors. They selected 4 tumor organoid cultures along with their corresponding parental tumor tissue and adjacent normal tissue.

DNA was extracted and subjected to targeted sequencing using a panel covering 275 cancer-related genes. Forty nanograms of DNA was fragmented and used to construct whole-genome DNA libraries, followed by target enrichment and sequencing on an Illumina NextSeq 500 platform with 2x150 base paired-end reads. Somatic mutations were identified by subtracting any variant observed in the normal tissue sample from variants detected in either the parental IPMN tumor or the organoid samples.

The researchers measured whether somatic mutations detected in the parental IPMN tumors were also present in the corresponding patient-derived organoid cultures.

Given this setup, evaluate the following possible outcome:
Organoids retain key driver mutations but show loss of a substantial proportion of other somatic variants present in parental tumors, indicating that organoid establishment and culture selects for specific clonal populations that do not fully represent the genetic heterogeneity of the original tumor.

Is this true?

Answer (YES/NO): NO